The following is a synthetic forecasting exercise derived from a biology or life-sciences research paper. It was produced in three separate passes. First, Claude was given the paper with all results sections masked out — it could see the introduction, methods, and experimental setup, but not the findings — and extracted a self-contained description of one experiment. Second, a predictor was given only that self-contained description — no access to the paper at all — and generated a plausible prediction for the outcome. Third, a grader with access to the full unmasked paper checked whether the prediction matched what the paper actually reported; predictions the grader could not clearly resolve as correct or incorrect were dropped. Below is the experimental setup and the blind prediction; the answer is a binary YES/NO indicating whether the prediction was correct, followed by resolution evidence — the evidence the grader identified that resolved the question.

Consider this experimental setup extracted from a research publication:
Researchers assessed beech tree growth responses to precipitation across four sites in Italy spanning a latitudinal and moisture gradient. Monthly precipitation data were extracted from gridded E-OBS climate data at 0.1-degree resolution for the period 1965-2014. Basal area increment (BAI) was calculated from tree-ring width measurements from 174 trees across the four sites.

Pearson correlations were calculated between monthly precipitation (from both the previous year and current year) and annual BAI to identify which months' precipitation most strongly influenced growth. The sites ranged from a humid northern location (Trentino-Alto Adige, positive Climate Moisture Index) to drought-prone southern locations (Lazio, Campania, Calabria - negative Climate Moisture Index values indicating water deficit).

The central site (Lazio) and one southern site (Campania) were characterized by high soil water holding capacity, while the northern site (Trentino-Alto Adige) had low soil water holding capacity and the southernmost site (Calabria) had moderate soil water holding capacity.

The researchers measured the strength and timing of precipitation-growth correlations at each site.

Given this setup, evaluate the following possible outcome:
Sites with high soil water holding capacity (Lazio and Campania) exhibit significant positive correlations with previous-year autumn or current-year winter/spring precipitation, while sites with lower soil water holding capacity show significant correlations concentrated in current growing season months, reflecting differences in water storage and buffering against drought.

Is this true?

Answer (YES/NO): NO